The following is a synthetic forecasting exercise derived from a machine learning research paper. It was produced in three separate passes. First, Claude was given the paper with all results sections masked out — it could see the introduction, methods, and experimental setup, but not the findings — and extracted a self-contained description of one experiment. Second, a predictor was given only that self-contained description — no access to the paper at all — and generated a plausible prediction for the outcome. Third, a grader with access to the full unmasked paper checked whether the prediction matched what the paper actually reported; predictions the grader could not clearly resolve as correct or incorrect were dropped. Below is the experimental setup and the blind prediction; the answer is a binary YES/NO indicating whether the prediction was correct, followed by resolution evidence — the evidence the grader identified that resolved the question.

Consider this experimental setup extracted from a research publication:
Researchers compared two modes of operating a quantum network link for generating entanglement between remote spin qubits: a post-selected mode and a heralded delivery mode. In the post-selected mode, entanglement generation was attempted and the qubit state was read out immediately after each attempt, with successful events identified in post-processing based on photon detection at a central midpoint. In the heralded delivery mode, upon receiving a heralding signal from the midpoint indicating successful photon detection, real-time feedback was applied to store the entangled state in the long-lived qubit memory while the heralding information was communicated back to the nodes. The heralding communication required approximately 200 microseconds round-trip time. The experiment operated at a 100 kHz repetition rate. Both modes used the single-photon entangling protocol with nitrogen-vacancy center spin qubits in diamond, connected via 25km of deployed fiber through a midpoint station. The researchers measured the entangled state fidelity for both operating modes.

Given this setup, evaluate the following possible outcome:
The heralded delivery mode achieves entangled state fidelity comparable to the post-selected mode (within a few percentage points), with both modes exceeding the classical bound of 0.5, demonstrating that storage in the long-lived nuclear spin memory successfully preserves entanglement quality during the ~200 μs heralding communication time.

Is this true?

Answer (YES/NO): NO